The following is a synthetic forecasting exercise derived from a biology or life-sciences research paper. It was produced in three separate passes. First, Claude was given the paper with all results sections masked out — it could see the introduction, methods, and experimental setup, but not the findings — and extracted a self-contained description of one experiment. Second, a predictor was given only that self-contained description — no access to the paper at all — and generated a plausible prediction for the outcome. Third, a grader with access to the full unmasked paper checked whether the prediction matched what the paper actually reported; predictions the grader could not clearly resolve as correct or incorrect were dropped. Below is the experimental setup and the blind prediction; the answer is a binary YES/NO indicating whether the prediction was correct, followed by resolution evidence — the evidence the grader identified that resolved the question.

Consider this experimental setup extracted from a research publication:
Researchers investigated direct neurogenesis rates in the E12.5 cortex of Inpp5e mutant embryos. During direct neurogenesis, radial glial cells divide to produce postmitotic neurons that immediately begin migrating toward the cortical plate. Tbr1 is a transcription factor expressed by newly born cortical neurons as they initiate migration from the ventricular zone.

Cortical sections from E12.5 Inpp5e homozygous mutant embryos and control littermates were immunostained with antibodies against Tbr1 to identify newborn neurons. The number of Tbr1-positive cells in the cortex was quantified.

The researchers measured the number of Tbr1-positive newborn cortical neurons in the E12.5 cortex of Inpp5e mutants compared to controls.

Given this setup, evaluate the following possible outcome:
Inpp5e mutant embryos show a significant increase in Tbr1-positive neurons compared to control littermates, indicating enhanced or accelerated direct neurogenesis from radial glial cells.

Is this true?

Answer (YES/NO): YES